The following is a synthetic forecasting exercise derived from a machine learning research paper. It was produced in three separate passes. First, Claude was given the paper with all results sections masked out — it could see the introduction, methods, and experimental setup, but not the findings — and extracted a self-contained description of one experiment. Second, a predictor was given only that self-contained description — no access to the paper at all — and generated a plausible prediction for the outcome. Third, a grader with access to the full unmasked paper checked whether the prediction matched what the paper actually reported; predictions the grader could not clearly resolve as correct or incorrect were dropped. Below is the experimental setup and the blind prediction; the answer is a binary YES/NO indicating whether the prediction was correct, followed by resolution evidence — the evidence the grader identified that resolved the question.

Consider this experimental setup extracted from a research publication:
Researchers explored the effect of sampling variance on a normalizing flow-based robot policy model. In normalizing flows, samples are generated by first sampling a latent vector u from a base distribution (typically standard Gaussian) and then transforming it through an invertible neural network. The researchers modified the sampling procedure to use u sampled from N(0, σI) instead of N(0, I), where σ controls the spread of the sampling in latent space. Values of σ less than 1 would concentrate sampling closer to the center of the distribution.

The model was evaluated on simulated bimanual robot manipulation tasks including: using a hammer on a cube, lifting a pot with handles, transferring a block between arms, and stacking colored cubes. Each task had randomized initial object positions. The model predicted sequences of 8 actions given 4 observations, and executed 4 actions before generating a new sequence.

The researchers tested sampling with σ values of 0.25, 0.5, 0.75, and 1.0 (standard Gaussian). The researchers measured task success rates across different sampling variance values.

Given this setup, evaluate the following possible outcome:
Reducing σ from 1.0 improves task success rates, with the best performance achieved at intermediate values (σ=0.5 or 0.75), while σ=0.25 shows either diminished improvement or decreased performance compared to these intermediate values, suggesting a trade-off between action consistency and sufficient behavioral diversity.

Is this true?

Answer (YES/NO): YES